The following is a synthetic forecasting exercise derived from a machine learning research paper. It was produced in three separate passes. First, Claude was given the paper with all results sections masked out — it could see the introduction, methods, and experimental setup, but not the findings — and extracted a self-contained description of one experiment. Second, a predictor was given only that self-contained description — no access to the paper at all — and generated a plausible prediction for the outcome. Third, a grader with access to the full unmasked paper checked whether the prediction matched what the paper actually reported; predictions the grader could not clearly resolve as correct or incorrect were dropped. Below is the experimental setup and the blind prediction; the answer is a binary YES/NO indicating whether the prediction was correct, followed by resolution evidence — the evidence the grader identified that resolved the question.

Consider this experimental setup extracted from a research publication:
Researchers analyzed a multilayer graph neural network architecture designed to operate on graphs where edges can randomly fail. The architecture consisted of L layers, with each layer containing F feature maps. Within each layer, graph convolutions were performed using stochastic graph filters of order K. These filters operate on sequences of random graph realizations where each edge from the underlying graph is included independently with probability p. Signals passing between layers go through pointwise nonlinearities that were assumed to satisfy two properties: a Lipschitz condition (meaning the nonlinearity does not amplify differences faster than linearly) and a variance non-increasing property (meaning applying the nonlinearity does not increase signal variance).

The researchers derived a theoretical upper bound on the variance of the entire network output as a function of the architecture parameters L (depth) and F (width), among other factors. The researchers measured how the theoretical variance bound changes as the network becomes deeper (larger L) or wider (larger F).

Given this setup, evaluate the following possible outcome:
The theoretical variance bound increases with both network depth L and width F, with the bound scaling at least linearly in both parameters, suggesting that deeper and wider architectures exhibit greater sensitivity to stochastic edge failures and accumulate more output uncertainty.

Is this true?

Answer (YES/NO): YES